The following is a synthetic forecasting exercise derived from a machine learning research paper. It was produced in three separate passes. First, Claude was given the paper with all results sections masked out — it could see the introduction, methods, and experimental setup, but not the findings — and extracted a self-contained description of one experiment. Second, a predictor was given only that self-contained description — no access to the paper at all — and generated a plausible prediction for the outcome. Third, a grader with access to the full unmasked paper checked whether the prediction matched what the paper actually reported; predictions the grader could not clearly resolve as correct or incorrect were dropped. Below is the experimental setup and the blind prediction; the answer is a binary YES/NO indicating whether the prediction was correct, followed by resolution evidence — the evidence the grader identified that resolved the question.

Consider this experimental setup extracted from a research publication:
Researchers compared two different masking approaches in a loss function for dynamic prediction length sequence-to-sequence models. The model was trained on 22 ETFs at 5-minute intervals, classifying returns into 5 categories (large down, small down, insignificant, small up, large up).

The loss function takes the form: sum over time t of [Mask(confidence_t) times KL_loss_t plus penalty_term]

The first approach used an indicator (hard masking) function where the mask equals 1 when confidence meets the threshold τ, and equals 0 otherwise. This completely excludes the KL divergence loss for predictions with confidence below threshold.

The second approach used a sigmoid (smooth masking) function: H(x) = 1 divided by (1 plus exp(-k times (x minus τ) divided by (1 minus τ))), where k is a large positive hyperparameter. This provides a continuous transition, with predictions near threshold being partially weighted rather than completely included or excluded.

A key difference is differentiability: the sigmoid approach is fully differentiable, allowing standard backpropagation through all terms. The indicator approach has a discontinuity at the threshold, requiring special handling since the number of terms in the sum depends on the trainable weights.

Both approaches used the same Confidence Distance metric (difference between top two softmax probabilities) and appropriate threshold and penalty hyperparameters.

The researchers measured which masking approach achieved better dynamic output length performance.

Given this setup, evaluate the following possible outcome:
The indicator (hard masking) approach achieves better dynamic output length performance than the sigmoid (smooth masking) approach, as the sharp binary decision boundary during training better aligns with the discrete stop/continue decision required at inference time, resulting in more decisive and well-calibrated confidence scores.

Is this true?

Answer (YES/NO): NO